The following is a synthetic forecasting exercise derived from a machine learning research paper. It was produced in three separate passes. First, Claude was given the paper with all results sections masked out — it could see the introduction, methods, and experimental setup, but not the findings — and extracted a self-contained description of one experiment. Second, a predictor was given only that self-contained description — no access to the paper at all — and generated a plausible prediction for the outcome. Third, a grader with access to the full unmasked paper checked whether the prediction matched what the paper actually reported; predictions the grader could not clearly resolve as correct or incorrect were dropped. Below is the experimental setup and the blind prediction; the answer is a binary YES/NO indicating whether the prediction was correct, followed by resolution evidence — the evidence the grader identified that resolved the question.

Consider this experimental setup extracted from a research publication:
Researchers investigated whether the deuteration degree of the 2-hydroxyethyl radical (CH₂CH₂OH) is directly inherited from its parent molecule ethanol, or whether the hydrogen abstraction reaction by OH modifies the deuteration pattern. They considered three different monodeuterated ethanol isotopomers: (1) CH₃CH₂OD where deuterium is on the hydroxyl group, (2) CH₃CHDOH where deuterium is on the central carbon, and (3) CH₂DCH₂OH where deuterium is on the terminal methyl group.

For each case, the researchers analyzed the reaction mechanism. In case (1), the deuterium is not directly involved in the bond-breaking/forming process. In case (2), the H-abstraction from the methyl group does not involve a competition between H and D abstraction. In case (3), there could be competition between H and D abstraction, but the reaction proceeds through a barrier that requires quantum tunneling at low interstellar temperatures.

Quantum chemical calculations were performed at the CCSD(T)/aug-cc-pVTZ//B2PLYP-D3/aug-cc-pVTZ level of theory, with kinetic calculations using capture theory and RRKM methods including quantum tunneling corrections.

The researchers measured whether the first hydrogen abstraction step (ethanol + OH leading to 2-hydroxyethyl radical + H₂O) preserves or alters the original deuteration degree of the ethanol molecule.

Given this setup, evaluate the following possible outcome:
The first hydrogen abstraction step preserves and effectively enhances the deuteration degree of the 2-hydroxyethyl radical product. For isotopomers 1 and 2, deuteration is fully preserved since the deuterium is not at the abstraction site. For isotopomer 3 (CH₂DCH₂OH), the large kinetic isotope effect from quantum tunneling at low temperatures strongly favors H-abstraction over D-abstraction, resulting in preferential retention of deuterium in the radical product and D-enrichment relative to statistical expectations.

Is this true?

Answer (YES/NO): NO